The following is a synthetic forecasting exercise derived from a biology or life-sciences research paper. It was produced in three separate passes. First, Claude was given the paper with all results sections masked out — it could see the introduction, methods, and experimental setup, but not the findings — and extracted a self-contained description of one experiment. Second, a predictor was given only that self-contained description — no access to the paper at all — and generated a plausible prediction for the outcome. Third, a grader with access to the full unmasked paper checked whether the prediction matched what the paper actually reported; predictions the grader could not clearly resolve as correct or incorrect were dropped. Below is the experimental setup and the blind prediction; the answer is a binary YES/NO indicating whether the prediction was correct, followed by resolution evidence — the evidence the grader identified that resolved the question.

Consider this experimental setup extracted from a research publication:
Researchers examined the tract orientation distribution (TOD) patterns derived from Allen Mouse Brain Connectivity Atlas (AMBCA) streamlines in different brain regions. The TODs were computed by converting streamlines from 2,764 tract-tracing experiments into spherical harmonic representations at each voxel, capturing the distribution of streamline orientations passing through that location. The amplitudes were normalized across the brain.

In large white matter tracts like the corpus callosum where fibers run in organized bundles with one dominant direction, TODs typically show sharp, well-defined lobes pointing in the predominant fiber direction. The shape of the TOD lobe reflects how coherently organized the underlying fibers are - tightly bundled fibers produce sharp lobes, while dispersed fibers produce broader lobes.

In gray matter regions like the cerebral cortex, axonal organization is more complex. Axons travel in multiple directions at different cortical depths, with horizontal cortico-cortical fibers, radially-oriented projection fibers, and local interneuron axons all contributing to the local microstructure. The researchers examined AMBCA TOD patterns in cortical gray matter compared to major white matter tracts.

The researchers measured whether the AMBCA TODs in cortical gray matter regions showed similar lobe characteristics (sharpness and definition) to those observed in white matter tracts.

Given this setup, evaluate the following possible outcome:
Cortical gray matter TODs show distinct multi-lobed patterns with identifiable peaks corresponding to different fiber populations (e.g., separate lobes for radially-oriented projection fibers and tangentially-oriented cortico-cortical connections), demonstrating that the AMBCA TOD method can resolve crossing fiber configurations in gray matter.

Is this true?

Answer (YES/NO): NO